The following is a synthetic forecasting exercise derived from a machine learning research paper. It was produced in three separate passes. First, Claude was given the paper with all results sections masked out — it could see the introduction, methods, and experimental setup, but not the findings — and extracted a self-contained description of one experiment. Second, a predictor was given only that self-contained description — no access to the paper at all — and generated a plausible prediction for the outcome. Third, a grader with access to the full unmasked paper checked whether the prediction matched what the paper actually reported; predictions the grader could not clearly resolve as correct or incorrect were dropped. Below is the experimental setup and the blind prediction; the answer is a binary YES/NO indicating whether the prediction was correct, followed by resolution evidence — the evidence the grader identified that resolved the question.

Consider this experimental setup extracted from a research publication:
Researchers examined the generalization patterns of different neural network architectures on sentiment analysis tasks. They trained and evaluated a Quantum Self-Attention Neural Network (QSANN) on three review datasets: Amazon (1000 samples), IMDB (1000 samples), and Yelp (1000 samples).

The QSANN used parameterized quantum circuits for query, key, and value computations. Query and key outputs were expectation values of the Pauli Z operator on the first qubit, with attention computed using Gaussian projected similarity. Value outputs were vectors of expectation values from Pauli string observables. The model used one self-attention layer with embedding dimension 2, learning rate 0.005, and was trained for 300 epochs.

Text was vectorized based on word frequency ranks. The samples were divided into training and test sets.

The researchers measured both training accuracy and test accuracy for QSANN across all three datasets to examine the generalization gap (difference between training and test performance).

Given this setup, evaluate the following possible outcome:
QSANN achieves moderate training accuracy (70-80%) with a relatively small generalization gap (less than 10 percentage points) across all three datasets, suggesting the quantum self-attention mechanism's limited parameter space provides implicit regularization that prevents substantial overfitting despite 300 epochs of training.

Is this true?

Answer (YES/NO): NO